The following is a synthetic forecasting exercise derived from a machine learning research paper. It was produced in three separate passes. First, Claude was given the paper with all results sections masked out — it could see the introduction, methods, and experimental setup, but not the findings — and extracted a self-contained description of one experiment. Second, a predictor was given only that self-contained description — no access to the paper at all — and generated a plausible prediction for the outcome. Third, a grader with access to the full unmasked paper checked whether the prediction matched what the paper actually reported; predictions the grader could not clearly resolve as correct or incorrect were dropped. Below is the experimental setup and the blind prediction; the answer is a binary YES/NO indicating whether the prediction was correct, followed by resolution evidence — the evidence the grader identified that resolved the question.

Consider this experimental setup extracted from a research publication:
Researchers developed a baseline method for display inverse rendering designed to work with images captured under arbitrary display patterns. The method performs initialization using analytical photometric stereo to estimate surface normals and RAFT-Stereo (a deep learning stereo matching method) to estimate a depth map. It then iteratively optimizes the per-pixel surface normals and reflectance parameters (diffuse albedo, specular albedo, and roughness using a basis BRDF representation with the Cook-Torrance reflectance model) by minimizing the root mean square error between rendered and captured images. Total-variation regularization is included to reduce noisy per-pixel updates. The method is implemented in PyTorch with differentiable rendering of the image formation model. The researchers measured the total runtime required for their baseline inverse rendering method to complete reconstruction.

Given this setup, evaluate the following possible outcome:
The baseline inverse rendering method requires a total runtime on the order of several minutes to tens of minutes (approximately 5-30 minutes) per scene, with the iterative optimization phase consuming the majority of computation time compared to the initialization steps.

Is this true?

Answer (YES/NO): NO